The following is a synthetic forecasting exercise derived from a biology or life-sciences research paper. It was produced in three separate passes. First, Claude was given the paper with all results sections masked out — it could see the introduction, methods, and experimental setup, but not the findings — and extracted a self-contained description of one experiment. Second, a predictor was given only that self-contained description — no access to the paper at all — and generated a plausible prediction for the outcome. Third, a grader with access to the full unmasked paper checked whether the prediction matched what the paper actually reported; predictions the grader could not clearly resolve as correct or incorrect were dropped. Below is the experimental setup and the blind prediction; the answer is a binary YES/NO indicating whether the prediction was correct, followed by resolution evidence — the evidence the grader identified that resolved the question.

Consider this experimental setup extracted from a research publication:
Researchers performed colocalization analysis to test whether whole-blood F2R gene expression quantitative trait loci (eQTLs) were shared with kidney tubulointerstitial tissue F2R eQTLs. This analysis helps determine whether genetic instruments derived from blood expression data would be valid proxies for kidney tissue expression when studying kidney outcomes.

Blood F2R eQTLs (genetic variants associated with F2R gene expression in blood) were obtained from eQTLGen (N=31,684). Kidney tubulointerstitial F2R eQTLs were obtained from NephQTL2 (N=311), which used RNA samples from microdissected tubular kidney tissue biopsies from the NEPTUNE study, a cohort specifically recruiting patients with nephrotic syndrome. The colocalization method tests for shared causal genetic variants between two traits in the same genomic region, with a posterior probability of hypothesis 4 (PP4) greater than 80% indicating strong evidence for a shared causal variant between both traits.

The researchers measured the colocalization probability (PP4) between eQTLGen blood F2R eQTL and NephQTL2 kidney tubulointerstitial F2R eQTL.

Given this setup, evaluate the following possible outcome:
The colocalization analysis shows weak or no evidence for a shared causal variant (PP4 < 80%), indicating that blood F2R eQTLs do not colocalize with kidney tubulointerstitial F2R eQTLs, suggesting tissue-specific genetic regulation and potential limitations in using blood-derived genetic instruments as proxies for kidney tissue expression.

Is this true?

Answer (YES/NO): NO